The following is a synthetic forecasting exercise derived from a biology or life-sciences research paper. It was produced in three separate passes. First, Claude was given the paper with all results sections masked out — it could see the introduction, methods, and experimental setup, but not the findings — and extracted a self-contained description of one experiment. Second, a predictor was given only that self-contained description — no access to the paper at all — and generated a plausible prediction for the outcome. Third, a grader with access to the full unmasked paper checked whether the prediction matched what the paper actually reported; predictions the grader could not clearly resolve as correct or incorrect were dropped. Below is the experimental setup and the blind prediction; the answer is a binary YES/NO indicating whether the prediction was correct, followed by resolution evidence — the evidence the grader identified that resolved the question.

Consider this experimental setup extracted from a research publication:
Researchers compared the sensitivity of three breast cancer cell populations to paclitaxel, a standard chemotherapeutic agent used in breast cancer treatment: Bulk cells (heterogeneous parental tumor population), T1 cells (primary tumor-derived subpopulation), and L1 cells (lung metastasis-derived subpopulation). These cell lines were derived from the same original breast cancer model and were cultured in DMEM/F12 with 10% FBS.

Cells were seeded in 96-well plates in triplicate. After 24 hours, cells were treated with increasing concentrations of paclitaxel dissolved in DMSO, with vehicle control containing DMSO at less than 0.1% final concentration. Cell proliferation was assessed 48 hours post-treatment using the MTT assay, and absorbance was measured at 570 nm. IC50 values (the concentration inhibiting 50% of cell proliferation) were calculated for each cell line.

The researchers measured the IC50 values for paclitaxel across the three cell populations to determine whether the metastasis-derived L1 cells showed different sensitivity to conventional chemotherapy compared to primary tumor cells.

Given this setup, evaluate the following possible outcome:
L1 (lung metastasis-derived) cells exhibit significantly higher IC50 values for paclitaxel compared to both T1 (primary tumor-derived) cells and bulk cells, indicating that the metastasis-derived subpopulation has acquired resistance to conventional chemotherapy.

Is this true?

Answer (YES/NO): NO